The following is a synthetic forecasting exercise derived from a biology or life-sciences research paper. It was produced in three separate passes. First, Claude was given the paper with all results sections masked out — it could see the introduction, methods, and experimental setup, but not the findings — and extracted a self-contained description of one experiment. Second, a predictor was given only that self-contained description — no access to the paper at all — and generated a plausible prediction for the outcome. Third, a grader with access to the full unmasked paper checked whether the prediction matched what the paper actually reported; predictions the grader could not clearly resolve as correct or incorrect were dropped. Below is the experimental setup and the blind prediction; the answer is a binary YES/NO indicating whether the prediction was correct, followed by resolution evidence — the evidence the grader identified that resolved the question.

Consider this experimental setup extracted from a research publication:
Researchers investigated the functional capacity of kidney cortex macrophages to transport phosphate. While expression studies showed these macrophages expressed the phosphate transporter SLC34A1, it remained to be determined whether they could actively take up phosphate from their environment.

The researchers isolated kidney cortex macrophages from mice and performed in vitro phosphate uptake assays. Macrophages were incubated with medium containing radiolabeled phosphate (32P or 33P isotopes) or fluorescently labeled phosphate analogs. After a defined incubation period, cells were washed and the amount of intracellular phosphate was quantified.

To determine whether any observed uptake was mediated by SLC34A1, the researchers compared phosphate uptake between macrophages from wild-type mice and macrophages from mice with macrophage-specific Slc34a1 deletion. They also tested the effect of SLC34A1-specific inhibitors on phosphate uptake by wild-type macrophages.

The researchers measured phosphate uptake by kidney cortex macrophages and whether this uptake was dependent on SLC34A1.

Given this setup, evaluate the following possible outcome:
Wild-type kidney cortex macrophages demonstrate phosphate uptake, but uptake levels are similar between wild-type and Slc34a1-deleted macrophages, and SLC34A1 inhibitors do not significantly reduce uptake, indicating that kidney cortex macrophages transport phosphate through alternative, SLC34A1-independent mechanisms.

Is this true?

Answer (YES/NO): NO